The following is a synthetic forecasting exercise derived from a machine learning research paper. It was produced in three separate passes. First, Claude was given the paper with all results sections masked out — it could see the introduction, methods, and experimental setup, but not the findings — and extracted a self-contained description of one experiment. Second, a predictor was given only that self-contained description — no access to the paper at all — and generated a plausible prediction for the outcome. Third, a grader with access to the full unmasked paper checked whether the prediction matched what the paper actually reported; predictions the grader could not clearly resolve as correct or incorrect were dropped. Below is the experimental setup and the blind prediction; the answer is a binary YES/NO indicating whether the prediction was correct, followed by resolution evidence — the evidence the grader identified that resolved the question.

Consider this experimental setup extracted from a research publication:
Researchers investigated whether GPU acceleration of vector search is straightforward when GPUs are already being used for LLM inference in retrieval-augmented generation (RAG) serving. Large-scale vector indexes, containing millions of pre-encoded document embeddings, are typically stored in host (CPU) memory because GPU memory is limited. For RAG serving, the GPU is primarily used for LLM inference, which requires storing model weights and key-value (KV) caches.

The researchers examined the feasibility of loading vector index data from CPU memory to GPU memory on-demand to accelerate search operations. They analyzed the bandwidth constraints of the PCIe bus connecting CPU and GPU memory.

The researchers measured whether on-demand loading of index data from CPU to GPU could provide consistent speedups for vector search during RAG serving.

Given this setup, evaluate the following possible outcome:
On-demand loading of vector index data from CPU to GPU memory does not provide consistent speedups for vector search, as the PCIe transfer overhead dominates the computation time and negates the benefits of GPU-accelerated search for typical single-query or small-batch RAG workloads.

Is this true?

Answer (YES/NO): YES